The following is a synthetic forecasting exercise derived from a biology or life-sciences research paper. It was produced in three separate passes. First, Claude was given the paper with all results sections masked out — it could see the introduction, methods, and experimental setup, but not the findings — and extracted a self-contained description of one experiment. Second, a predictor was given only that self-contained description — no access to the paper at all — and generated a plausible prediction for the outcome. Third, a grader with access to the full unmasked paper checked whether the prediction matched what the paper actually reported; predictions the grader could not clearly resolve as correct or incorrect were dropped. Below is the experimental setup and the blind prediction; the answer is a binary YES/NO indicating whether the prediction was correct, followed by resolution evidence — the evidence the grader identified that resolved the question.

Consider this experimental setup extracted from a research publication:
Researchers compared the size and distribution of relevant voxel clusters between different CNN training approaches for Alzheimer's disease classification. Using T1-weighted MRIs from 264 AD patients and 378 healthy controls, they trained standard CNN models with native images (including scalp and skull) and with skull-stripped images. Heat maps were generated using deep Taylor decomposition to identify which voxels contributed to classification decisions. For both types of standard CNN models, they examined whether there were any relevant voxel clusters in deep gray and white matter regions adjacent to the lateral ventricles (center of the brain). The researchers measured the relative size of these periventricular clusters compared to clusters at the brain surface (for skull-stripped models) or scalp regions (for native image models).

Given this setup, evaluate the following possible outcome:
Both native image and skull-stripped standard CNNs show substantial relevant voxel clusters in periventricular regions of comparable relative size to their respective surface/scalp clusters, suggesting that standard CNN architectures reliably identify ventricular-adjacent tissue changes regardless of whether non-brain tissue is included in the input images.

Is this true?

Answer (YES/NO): NO